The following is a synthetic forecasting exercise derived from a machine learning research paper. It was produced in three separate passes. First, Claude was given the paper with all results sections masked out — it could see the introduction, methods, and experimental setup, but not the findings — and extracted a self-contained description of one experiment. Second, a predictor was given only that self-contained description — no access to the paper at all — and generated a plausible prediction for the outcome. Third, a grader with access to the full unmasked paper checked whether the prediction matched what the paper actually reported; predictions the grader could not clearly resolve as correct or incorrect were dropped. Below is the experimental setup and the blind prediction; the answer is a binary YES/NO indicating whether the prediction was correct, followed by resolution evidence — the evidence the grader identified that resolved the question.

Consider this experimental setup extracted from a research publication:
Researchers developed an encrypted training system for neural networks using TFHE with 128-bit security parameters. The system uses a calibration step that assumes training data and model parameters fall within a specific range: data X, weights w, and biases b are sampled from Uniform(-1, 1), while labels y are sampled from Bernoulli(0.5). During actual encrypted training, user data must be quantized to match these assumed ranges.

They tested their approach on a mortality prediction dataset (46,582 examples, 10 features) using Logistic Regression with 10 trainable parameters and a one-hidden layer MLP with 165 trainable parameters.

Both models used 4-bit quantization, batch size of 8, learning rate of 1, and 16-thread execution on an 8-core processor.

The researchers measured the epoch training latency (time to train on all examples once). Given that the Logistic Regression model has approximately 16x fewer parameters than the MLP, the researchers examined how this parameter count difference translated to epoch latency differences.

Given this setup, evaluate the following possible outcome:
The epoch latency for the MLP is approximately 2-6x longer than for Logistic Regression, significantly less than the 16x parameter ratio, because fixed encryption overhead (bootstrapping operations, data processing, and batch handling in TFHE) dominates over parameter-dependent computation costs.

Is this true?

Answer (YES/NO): YES